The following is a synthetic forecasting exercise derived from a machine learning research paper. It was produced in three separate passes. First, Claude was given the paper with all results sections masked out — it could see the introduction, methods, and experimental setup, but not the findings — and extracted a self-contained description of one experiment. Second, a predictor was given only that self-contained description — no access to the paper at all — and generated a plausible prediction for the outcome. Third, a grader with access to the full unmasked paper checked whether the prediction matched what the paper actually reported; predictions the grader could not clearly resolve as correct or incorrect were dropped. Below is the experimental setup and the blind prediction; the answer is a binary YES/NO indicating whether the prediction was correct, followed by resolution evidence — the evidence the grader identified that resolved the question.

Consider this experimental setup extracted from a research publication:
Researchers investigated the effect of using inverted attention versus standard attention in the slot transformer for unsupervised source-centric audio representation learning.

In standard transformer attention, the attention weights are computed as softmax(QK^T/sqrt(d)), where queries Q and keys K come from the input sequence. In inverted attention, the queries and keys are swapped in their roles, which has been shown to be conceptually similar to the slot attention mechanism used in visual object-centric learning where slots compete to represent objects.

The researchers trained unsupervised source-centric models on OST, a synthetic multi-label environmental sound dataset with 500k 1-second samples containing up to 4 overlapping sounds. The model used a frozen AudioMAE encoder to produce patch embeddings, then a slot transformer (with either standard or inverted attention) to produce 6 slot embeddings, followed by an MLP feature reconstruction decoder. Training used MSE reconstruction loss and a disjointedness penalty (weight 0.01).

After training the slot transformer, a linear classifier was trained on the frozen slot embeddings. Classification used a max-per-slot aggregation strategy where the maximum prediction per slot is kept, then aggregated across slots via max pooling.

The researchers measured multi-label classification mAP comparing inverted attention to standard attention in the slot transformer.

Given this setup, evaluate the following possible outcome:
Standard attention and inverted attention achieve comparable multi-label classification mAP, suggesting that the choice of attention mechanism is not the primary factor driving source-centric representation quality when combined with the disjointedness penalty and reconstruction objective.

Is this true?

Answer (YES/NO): NO